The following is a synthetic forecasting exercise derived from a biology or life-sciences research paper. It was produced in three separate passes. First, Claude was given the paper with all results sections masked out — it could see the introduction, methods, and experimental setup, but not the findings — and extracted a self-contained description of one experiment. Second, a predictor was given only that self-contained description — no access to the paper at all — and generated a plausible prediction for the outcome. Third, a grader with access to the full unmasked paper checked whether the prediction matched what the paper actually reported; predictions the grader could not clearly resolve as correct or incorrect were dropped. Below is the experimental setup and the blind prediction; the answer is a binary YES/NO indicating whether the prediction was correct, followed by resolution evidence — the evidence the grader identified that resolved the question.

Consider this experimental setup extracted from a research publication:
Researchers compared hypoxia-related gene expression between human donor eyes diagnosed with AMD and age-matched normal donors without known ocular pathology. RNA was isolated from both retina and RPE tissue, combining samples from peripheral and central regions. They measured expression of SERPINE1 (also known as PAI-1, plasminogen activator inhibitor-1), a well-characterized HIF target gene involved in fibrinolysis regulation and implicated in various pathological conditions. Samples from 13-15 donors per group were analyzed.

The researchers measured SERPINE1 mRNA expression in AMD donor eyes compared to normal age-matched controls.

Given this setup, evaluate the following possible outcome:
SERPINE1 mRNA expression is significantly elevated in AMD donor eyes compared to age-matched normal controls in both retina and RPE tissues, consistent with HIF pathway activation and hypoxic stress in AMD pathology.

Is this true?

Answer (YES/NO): NO